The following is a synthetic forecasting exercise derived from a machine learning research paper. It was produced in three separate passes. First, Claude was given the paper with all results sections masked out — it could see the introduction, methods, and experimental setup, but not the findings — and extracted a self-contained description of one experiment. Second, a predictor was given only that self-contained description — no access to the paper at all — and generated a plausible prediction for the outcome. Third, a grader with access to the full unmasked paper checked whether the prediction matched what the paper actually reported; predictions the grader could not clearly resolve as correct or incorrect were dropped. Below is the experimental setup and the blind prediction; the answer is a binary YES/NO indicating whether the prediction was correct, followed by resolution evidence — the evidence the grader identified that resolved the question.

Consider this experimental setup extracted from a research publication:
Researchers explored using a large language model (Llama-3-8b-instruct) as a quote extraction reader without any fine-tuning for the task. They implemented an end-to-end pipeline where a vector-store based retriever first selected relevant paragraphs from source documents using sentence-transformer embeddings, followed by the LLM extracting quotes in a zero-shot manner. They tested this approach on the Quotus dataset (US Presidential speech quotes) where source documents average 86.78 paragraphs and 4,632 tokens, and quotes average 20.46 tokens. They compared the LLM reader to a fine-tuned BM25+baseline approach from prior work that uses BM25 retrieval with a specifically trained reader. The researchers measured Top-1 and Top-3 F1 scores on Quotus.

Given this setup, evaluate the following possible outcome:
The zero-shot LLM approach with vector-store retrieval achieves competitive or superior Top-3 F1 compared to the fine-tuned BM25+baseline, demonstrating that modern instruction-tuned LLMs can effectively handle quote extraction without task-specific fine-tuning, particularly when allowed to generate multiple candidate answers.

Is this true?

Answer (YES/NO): YES